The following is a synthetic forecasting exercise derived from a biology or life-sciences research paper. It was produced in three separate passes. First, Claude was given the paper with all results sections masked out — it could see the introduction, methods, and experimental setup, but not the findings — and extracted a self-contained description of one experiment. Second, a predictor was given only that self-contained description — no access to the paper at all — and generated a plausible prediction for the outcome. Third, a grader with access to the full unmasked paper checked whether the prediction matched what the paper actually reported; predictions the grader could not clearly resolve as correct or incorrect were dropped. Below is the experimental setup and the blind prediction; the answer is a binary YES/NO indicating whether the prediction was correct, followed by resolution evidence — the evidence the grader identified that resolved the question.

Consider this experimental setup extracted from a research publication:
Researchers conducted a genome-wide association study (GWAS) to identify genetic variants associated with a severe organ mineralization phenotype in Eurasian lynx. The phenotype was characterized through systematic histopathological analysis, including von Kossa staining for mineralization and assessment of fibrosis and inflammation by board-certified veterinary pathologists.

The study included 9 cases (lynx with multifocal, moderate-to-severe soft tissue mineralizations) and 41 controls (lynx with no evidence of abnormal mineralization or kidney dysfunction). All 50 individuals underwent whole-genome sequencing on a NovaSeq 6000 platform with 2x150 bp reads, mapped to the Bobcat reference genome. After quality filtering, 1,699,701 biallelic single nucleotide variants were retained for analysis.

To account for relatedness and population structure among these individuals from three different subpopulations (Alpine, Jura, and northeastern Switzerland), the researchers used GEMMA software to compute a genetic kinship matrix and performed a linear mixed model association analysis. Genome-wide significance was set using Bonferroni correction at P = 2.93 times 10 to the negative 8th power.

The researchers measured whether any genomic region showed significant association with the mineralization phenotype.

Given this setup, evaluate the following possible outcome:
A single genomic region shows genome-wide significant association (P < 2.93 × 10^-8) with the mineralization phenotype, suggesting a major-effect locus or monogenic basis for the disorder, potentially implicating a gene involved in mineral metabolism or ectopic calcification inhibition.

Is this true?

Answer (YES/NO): NO